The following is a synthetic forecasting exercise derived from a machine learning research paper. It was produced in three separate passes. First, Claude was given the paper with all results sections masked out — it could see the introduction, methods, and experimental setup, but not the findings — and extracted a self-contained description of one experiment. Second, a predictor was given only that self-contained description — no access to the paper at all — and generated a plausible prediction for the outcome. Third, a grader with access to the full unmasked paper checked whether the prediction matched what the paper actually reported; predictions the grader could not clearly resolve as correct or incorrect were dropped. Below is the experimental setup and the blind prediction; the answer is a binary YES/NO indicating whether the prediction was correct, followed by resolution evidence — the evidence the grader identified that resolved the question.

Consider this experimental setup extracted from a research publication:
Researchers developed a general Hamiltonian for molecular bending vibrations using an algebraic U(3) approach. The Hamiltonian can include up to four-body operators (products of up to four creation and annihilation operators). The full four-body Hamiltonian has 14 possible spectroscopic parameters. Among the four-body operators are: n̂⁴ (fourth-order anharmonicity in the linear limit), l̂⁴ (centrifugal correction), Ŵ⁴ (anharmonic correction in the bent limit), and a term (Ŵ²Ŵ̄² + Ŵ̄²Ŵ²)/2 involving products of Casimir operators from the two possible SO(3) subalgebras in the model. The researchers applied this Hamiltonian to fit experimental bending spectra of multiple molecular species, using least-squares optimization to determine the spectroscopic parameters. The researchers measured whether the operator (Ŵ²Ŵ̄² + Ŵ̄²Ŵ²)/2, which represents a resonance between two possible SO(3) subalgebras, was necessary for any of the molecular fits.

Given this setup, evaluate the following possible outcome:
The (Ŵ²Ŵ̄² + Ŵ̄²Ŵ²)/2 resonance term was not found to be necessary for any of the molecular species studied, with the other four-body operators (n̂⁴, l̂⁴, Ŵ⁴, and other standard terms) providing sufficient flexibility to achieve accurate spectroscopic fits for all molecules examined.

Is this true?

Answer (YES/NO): YES